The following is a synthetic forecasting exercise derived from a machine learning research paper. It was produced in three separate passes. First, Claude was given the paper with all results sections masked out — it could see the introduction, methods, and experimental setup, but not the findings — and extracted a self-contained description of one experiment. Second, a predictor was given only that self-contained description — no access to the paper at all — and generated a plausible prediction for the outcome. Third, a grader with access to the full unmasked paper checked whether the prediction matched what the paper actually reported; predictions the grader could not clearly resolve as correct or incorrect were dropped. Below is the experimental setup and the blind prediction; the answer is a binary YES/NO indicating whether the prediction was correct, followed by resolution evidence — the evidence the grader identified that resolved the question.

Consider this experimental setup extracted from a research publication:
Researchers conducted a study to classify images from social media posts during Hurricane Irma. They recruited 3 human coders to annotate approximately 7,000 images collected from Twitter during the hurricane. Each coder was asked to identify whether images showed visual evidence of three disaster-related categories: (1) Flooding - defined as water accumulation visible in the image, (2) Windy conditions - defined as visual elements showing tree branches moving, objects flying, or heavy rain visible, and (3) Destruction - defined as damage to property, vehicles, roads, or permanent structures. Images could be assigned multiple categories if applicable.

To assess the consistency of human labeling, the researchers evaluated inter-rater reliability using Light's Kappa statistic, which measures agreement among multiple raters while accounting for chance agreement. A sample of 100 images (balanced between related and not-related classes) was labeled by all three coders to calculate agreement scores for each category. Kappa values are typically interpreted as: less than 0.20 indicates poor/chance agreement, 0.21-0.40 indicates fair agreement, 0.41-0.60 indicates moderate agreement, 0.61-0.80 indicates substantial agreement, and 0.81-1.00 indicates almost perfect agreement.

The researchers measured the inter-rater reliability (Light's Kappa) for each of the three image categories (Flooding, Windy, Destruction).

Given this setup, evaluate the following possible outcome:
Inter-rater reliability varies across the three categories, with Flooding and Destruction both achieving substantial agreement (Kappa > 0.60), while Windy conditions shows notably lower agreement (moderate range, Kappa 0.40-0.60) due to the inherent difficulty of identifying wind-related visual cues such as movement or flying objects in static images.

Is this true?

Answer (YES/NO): NO